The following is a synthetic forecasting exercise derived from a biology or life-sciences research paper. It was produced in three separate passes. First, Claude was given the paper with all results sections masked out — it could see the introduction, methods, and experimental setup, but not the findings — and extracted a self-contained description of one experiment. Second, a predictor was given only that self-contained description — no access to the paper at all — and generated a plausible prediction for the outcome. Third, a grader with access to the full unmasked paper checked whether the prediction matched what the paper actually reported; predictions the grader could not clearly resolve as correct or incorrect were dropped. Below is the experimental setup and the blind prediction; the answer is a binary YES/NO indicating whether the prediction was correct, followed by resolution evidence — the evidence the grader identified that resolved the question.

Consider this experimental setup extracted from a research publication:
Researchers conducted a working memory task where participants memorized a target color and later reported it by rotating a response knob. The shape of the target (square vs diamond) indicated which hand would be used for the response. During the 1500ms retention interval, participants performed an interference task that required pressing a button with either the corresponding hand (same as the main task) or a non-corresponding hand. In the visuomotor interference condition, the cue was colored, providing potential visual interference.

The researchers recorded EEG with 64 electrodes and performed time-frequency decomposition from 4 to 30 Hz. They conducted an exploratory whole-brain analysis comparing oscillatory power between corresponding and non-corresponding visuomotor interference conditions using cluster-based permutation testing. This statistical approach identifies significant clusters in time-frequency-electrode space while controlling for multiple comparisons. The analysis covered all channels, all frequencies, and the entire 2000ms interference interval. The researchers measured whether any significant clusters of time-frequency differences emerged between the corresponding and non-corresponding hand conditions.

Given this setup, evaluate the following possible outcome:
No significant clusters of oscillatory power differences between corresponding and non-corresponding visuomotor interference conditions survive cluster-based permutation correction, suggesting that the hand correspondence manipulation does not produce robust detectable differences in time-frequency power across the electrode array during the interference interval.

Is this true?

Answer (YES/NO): NO